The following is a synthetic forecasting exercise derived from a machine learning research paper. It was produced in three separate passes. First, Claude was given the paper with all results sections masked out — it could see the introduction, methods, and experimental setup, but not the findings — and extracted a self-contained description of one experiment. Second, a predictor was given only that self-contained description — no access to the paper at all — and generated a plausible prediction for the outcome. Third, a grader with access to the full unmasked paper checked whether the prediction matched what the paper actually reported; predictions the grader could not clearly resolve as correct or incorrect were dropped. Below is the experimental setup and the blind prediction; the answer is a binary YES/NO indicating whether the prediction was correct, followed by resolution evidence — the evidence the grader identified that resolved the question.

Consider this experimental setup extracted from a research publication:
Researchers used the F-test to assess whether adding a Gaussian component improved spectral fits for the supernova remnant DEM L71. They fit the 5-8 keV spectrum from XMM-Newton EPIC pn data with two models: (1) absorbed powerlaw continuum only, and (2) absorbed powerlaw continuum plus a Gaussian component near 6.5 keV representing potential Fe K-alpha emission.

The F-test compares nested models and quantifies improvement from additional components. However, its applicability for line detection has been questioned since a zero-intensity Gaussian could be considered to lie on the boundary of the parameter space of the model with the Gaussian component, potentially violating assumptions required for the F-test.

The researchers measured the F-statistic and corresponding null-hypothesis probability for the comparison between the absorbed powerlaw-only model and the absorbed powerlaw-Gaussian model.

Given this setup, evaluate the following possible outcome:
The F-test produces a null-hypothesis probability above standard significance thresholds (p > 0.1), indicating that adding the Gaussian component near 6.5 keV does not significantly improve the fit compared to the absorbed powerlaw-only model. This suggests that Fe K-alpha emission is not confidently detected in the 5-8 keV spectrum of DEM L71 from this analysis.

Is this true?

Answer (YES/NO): NO